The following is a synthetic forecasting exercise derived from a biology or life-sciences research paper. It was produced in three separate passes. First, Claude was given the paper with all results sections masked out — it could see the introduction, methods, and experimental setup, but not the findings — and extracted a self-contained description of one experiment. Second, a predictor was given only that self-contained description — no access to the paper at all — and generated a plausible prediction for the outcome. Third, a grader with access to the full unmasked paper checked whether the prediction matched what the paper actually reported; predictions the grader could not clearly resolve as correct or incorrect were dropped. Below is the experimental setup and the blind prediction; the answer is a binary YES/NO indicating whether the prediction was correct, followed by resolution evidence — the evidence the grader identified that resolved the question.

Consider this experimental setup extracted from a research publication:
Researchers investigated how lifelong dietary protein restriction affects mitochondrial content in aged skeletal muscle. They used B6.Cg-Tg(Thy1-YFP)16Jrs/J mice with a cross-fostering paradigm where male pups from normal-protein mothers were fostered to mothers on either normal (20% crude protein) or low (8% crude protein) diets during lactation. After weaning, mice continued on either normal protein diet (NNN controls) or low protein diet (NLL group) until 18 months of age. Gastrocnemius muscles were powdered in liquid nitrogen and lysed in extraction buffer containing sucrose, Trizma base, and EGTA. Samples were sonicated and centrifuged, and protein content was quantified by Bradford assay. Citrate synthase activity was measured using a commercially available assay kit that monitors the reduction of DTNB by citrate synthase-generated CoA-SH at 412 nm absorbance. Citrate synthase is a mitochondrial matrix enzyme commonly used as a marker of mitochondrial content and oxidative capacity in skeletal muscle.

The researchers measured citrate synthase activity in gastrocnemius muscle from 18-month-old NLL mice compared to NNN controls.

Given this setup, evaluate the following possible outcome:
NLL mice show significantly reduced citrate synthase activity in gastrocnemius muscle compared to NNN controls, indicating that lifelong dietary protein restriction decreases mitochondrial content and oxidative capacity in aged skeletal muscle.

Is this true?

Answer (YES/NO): YES